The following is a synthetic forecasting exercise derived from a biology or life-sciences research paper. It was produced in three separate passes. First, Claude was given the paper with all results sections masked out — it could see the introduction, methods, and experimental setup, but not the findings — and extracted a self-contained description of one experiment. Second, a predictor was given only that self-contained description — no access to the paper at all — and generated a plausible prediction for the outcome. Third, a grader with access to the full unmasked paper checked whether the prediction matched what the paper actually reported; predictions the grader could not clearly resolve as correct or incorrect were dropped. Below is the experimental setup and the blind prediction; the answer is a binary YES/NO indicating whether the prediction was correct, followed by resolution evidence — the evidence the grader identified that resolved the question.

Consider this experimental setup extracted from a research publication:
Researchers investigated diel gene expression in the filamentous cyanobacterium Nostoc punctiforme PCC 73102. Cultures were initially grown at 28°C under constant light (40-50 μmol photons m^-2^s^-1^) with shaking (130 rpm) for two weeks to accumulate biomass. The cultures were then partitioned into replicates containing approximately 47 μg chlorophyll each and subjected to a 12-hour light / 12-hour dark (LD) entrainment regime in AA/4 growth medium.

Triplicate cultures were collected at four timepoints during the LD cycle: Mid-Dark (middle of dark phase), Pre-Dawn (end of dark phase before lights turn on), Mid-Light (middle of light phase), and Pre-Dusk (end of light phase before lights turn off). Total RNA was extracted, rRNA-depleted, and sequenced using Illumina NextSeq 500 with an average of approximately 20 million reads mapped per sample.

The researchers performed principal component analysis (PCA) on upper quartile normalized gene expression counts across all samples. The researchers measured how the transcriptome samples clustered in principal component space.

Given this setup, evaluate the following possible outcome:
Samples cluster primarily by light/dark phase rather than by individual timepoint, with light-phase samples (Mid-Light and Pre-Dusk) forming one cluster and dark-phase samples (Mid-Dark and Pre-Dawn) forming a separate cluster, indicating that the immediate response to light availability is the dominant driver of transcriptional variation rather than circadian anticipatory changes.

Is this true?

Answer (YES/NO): YES